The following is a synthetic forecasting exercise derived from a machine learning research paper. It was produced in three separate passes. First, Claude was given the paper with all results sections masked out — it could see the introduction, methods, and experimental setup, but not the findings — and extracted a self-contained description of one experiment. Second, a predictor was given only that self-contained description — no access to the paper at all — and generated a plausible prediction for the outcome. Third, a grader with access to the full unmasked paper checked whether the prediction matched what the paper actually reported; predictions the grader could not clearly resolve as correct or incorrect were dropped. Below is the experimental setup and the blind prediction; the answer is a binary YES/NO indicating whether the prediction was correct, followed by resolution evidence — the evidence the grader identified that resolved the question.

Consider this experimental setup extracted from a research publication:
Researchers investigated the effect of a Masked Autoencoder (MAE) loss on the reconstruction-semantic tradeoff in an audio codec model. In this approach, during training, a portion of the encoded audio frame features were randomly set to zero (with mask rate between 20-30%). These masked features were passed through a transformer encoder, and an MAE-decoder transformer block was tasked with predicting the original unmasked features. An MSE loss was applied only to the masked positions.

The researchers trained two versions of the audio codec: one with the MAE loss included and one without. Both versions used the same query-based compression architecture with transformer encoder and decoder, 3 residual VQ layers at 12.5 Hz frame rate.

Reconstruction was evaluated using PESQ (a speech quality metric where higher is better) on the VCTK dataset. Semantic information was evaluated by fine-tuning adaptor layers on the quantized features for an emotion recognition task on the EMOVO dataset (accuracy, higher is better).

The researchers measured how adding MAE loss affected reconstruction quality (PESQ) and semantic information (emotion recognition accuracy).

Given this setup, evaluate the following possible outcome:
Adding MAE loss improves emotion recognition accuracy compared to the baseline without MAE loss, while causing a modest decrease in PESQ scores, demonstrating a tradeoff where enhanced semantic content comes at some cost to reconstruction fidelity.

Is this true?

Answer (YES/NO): YES